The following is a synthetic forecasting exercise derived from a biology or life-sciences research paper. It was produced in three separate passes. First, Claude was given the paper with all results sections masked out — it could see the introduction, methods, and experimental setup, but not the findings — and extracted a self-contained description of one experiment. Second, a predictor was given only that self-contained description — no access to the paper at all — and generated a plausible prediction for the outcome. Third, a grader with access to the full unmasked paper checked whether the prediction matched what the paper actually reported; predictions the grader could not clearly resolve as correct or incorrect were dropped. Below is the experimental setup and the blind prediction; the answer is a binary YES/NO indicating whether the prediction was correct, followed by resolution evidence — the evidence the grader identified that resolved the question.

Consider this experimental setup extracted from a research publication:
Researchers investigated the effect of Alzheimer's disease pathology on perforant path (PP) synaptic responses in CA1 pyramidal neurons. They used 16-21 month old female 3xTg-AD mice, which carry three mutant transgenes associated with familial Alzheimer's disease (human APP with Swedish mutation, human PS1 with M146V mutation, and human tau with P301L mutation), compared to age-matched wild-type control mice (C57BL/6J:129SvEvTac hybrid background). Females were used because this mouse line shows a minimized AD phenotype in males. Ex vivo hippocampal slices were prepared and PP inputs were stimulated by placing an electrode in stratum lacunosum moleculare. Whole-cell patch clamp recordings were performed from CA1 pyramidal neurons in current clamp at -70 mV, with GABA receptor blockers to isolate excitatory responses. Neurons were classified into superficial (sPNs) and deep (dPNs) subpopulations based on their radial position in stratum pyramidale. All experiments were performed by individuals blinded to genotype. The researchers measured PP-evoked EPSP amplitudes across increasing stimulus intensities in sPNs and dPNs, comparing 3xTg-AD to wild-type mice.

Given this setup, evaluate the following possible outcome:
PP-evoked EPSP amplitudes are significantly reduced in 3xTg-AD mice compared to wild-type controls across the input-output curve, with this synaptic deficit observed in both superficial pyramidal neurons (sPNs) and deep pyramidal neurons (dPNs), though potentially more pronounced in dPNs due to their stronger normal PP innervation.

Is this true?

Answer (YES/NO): NO